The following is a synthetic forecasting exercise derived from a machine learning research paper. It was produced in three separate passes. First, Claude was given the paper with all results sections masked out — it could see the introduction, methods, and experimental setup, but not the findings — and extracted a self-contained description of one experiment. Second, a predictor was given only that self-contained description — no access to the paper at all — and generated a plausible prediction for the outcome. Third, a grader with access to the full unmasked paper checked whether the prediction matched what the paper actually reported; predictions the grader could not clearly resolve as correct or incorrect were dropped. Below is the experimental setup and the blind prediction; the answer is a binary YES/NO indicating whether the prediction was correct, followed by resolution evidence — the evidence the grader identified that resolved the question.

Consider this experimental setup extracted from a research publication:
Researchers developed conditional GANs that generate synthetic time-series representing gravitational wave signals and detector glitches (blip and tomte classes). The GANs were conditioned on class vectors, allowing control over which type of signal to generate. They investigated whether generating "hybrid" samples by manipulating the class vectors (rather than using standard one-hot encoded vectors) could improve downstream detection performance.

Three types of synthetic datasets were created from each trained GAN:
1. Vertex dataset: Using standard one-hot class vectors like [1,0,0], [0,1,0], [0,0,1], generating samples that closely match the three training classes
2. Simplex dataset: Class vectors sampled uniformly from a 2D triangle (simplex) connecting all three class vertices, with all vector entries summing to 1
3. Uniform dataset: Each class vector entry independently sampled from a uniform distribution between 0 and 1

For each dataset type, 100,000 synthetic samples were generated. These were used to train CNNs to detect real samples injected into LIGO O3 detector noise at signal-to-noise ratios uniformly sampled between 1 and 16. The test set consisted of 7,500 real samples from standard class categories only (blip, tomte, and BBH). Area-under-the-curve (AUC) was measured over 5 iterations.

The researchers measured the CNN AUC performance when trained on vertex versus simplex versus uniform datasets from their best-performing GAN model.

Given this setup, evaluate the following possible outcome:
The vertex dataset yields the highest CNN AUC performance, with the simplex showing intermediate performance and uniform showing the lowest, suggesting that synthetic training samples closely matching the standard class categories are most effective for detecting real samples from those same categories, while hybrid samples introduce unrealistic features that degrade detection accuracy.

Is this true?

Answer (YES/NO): NO